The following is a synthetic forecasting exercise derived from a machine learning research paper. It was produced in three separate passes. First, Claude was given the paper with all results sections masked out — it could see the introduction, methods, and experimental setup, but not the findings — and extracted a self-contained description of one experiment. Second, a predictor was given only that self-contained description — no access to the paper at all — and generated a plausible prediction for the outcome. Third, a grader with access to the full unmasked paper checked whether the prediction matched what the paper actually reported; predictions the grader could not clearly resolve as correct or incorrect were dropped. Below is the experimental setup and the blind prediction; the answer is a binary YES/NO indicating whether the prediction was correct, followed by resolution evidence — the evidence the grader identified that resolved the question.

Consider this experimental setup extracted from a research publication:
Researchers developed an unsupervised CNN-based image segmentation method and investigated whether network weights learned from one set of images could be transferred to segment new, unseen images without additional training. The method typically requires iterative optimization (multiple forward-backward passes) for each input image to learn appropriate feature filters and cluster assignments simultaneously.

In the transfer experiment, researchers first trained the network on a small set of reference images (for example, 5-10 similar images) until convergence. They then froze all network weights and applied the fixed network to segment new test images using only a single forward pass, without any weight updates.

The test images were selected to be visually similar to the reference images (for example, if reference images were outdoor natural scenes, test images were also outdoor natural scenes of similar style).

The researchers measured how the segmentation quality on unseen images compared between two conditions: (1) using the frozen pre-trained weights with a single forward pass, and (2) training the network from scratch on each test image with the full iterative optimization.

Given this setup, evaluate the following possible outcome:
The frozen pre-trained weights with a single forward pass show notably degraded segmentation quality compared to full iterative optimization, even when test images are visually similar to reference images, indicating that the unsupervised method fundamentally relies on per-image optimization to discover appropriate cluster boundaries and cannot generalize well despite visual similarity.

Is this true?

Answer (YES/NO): NO